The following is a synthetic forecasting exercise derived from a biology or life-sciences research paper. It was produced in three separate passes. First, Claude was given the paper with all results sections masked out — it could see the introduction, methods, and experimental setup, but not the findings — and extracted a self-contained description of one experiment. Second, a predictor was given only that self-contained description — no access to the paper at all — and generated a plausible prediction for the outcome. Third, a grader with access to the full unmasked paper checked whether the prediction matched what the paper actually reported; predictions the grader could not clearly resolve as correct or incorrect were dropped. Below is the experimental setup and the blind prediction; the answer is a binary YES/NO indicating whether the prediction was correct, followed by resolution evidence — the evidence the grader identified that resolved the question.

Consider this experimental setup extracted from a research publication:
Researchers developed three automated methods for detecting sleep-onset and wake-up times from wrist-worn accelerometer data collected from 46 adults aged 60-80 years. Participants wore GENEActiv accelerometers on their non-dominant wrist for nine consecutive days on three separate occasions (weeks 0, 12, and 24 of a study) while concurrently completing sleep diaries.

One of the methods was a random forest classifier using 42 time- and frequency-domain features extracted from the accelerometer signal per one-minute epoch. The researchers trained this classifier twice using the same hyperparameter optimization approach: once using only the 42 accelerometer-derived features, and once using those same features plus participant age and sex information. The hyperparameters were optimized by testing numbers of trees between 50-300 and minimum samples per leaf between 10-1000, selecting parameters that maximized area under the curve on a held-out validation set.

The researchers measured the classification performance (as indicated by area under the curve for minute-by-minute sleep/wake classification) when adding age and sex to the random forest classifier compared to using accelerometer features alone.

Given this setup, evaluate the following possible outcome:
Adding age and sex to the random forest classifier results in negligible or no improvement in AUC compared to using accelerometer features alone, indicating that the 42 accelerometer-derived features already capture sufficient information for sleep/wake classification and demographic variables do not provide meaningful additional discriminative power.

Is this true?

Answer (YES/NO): YES